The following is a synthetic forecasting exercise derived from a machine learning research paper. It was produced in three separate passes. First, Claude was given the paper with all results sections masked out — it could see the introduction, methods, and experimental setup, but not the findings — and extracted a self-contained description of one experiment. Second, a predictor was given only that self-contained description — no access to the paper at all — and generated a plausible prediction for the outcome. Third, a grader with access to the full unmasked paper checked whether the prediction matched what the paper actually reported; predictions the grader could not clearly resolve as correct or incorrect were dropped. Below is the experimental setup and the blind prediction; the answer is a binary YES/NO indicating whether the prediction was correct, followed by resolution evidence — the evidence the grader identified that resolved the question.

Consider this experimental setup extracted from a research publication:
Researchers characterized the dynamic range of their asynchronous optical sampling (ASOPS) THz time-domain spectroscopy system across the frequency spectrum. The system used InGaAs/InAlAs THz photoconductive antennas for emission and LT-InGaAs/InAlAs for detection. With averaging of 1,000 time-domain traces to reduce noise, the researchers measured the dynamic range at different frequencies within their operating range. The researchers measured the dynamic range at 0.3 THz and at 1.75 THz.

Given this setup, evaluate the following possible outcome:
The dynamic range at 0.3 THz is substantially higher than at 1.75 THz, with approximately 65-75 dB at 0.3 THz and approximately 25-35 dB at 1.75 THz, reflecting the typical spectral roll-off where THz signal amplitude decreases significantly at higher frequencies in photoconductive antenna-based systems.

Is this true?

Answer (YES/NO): NO